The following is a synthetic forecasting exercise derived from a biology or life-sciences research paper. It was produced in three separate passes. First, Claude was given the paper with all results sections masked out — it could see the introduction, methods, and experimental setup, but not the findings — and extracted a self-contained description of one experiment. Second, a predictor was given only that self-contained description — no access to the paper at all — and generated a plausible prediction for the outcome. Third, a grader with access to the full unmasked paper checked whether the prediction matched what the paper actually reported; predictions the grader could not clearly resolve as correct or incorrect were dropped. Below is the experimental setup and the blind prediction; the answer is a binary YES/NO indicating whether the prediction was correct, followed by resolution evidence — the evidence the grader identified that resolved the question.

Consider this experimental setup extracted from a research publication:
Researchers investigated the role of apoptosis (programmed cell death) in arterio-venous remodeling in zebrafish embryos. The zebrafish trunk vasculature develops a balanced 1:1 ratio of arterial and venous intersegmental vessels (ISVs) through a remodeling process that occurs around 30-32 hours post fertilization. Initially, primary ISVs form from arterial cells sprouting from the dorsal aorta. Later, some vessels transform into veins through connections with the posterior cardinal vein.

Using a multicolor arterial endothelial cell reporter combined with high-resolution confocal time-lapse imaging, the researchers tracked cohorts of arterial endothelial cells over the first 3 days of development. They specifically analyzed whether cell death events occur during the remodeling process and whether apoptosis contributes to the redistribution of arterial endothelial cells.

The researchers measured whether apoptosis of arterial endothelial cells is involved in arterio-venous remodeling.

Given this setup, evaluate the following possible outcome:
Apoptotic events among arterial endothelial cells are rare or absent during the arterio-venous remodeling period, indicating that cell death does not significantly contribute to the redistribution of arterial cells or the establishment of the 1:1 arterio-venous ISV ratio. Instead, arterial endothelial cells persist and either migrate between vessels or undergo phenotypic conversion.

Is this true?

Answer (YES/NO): NO